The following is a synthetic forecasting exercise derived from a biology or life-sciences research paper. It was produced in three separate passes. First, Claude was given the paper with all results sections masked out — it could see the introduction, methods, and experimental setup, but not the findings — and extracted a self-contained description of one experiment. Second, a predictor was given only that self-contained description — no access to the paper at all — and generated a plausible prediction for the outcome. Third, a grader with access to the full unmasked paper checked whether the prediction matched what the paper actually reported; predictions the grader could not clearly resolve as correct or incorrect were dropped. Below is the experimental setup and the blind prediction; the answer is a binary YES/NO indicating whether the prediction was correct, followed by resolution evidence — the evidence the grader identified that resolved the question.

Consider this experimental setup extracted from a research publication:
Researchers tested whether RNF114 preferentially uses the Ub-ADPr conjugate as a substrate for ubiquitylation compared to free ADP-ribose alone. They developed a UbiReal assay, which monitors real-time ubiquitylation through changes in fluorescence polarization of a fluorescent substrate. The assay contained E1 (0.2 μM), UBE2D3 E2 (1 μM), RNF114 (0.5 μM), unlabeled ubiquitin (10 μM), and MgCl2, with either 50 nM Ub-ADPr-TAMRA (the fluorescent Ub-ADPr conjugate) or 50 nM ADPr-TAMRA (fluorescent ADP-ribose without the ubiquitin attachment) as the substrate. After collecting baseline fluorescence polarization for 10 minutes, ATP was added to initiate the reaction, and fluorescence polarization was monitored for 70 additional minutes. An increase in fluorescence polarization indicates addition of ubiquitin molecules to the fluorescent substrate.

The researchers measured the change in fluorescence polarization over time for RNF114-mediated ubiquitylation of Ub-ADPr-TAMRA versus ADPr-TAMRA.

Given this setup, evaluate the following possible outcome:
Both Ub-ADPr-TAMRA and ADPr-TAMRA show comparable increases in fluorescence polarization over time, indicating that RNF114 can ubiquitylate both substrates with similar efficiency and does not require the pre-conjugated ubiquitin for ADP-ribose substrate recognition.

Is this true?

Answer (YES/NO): NO